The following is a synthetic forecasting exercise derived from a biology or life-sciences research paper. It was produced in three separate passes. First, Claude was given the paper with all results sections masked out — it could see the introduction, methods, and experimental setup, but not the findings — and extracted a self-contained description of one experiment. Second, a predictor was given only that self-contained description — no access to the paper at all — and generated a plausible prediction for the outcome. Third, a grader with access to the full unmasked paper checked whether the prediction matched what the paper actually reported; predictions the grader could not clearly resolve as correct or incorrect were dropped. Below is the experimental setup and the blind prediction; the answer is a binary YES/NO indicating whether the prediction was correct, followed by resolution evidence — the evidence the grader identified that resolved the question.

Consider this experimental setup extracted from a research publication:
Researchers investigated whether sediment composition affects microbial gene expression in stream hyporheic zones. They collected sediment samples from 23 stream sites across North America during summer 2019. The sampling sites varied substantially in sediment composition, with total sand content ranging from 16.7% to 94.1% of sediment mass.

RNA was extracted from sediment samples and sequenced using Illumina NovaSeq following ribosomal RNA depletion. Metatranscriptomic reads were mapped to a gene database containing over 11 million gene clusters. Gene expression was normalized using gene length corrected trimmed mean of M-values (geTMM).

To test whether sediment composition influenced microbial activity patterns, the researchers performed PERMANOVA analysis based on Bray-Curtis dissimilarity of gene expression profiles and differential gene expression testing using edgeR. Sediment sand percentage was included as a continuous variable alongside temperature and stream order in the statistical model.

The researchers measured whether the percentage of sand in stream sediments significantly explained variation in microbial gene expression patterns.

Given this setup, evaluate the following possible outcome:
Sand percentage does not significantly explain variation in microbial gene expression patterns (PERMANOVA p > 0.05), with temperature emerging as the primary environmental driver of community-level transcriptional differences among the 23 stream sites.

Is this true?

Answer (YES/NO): NO